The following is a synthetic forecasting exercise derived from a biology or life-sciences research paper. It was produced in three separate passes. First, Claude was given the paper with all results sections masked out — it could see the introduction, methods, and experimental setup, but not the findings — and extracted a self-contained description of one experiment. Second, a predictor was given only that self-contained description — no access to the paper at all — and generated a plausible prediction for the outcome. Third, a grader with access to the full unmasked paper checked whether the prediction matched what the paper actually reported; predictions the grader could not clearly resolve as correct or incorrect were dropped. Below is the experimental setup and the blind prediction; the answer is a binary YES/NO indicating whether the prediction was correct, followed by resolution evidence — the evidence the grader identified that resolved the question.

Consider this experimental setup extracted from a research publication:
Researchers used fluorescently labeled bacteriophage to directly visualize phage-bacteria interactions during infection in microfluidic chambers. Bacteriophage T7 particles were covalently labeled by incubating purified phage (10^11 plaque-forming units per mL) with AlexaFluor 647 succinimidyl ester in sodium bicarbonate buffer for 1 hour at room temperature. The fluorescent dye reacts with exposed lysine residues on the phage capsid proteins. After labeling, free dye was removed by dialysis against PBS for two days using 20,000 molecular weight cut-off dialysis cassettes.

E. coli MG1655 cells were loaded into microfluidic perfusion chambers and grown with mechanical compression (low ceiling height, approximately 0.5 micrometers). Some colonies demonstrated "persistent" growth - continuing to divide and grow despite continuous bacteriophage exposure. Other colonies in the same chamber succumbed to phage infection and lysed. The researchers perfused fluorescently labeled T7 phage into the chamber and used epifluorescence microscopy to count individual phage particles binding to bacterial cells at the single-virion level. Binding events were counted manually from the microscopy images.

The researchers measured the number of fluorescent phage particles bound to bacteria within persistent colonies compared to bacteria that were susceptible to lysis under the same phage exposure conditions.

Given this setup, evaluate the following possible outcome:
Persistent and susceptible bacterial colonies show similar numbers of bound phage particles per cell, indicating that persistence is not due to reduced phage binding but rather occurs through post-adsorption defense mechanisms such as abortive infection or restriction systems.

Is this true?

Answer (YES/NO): NO